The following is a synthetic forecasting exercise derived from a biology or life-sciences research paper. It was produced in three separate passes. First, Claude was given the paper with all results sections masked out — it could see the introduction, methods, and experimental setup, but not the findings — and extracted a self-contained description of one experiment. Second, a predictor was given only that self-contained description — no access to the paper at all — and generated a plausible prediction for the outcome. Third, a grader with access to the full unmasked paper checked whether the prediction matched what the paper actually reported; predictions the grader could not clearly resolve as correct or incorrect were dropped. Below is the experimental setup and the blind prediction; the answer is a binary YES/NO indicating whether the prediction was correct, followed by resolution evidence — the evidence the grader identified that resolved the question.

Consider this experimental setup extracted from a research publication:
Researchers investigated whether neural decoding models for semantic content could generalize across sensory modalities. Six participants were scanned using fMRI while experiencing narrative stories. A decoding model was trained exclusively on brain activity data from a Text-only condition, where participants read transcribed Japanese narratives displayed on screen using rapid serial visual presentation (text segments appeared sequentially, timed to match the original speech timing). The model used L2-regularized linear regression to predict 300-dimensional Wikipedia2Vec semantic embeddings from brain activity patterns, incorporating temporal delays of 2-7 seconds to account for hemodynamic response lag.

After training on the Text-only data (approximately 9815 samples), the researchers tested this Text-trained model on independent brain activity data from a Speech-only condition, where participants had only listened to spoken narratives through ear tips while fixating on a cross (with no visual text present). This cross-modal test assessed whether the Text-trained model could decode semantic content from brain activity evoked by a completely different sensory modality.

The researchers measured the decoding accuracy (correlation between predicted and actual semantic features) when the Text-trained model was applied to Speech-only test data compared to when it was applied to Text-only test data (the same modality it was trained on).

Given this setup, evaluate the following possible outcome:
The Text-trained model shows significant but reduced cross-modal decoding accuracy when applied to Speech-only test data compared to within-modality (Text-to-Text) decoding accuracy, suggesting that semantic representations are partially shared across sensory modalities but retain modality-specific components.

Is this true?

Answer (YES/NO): YES